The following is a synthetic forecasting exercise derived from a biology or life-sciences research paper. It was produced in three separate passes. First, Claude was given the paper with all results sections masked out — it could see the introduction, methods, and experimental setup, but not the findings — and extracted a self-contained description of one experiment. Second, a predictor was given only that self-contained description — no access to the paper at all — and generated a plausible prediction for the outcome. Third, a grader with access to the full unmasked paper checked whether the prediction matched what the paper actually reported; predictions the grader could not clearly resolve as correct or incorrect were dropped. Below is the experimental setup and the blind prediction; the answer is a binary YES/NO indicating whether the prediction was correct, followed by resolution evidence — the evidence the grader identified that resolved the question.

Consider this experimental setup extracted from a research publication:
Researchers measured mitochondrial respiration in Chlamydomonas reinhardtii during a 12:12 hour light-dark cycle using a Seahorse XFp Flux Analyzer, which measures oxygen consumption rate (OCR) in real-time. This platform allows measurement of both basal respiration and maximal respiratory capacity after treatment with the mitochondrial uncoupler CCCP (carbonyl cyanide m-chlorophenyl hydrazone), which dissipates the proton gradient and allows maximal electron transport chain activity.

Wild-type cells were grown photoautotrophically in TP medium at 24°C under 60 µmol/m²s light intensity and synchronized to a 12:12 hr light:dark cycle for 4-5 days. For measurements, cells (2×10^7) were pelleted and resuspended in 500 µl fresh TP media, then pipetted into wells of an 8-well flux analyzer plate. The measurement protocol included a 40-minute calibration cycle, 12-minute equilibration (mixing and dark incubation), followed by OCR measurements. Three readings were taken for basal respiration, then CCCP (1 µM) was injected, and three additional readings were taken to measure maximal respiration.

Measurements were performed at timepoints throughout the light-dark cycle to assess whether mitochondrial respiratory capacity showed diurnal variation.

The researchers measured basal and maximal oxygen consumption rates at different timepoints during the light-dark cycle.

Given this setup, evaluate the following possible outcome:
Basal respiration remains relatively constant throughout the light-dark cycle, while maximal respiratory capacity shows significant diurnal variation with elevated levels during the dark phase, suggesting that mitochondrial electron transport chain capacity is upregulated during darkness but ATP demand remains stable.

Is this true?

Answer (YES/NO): NO